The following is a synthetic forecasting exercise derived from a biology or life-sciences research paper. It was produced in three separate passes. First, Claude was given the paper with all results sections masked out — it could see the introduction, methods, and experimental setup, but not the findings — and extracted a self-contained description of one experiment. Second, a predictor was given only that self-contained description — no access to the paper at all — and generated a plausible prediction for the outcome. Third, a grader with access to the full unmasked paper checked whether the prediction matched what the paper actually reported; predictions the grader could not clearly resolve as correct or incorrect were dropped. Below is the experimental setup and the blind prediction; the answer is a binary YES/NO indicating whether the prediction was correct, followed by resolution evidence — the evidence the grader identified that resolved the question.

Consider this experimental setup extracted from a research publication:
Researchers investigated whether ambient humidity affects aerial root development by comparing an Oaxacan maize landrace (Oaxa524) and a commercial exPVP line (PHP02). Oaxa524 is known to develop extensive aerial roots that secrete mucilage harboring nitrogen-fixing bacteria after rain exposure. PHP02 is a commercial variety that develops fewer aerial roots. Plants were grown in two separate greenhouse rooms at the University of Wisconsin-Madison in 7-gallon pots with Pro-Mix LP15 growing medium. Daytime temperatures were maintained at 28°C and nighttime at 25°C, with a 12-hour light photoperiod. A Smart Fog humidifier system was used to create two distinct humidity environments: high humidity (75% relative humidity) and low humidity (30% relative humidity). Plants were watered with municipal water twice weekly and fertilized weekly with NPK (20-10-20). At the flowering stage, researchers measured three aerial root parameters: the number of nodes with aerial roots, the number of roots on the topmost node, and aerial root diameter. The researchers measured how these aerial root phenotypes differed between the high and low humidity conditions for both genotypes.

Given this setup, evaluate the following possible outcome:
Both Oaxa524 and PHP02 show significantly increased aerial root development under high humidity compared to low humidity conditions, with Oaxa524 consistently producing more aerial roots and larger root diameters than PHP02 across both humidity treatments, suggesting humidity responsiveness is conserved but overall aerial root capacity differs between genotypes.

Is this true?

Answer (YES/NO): NO